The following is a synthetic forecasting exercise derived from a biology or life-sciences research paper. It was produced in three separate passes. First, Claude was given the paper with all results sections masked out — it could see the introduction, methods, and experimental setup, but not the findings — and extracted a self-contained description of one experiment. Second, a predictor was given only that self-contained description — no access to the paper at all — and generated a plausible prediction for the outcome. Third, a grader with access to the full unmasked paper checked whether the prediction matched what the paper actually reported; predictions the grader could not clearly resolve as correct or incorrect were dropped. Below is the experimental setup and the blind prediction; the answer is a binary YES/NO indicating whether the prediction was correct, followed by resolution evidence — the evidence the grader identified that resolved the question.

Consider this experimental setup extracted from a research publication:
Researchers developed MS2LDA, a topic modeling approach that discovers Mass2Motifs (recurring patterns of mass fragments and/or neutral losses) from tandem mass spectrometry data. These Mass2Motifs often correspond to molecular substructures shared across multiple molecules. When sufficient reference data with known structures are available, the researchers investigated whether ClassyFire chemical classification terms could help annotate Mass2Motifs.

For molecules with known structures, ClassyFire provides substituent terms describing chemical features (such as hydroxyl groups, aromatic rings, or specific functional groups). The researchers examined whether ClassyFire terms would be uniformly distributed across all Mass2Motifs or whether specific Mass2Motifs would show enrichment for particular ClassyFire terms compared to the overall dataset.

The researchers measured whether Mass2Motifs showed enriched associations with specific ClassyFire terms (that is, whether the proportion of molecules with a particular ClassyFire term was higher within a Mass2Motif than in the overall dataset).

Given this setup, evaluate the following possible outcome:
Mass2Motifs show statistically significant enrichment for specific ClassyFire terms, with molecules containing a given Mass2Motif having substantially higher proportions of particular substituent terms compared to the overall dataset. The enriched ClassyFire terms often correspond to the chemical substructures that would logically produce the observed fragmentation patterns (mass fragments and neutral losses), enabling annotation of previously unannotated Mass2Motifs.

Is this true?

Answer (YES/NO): YES